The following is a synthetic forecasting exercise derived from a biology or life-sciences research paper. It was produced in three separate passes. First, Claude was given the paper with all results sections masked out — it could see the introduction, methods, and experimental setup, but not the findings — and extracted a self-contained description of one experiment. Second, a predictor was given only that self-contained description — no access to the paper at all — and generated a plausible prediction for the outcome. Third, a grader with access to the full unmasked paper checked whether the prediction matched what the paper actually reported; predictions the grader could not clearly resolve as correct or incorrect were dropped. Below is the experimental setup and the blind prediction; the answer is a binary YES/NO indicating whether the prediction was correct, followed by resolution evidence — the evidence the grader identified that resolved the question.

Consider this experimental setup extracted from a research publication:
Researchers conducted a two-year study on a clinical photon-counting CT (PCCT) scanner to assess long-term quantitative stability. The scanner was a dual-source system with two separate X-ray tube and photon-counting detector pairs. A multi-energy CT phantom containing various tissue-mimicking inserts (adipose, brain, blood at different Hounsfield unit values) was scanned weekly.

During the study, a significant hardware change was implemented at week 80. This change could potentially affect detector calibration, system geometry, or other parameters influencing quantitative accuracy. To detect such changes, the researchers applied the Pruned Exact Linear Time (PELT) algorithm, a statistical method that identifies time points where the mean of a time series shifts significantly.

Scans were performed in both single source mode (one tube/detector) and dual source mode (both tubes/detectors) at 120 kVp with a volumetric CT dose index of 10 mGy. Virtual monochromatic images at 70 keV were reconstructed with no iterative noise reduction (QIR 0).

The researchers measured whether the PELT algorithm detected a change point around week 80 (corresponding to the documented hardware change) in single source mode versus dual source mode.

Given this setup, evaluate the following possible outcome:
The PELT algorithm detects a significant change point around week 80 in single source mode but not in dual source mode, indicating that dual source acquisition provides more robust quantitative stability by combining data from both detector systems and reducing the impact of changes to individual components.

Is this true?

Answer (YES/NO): NO